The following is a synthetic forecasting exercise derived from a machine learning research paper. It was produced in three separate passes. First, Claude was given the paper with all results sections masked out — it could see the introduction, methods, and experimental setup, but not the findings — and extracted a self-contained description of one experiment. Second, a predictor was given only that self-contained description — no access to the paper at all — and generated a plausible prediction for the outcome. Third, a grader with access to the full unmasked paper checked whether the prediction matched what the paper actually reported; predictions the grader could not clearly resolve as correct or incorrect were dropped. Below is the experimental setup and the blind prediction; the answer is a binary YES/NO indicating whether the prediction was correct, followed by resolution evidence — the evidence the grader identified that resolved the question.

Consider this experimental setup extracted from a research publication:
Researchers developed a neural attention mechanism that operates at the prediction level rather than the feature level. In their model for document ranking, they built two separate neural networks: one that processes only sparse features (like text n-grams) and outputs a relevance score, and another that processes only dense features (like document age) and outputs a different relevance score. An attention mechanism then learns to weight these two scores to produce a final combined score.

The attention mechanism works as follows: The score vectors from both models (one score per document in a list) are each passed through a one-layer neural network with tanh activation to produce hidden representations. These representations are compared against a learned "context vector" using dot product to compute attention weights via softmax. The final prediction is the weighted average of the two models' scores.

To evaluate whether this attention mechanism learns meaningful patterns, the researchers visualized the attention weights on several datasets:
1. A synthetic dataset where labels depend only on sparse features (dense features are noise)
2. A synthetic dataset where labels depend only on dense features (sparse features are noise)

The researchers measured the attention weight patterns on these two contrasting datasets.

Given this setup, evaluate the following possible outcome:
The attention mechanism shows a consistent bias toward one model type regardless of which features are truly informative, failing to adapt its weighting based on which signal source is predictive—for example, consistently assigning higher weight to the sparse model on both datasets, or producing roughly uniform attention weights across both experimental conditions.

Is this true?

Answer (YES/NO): NO